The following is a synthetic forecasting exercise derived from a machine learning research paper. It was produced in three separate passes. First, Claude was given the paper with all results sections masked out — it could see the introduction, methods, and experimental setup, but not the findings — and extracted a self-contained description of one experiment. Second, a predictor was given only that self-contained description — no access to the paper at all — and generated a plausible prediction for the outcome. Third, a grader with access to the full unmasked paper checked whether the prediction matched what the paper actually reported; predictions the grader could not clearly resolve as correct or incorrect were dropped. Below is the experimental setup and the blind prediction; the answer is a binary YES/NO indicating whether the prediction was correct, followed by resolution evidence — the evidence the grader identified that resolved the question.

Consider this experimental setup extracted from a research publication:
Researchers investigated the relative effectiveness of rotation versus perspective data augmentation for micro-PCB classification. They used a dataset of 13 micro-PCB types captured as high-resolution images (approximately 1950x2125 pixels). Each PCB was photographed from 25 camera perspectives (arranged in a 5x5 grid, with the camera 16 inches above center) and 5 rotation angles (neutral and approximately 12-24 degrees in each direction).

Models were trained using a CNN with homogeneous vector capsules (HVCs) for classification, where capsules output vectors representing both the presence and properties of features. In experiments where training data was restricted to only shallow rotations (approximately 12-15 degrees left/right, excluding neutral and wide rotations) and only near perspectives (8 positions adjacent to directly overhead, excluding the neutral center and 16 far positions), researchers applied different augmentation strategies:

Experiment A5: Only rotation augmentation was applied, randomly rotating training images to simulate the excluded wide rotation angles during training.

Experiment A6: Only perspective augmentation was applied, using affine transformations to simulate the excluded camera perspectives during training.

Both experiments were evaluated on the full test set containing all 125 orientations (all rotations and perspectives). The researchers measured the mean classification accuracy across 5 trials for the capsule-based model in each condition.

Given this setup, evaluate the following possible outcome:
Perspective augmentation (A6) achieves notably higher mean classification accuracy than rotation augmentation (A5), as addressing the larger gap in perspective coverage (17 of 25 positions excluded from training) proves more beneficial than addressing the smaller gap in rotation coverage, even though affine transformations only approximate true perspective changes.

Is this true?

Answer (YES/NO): NO